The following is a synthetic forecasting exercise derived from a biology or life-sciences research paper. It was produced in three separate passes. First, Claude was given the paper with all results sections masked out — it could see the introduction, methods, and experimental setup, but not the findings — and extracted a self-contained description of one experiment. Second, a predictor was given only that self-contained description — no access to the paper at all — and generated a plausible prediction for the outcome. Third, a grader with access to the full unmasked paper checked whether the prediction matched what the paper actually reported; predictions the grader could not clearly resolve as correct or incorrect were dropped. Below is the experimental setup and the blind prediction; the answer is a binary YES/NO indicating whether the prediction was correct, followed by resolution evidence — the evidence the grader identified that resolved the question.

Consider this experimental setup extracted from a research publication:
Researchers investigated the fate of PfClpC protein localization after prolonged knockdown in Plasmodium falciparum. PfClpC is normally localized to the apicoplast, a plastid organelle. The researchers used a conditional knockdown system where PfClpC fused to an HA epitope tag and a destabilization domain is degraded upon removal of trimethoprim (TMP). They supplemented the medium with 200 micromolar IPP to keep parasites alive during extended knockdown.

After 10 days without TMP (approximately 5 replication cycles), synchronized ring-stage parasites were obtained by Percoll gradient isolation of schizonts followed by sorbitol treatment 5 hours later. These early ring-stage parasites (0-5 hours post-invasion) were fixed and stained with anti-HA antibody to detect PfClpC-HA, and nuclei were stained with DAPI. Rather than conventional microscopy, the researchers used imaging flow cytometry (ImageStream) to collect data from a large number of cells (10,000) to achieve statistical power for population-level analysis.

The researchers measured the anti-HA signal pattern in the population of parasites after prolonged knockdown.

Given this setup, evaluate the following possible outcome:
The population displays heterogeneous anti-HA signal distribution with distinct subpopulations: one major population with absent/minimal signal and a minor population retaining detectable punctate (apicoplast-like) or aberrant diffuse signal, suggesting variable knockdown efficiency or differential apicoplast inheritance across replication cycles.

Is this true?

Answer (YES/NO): NO